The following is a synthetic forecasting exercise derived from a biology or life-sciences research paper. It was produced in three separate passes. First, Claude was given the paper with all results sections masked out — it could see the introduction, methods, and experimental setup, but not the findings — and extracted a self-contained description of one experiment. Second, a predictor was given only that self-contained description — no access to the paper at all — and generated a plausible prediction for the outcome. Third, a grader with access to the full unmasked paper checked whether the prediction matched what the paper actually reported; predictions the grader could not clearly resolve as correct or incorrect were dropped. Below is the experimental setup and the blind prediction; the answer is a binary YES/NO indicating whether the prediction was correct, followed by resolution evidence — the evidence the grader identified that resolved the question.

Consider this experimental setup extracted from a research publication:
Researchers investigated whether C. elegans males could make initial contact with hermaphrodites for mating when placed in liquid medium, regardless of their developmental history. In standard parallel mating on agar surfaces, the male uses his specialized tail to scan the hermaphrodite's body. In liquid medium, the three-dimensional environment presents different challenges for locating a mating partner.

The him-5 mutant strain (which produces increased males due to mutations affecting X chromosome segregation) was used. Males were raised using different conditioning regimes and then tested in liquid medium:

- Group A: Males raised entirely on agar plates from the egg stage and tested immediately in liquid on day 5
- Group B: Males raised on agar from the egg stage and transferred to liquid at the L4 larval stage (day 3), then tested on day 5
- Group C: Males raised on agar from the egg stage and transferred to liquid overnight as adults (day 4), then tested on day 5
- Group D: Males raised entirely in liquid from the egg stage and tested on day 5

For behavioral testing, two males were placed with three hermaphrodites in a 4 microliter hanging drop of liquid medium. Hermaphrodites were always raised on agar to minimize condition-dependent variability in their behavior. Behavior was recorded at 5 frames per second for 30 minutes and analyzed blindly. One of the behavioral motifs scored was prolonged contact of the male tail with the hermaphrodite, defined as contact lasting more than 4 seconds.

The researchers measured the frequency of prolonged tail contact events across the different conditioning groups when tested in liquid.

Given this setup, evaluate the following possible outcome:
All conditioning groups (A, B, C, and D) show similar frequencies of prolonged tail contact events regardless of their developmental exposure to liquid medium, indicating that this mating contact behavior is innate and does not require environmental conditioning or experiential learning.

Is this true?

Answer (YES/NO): NO